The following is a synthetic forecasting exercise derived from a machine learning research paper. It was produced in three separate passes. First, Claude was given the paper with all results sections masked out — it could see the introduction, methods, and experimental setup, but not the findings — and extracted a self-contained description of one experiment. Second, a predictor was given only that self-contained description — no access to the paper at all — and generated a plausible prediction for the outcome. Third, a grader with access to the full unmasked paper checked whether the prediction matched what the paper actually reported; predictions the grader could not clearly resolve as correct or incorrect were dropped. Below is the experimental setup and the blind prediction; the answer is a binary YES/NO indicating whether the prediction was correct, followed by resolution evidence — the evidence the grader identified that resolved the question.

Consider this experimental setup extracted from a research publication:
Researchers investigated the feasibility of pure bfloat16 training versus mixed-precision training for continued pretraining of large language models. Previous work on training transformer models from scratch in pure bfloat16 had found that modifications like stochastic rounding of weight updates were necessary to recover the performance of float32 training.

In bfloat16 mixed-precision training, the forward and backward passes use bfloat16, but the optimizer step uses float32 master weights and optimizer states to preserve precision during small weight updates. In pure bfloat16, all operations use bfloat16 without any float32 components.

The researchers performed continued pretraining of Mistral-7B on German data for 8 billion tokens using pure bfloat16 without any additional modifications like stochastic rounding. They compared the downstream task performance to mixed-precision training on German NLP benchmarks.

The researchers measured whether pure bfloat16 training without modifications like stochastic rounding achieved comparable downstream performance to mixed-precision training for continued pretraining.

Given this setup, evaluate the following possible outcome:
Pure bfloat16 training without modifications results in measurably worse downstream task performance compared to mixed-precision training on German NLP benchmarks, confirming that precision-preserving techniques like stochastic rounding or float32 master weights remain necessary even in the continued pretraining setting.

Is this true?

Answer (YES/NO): NO